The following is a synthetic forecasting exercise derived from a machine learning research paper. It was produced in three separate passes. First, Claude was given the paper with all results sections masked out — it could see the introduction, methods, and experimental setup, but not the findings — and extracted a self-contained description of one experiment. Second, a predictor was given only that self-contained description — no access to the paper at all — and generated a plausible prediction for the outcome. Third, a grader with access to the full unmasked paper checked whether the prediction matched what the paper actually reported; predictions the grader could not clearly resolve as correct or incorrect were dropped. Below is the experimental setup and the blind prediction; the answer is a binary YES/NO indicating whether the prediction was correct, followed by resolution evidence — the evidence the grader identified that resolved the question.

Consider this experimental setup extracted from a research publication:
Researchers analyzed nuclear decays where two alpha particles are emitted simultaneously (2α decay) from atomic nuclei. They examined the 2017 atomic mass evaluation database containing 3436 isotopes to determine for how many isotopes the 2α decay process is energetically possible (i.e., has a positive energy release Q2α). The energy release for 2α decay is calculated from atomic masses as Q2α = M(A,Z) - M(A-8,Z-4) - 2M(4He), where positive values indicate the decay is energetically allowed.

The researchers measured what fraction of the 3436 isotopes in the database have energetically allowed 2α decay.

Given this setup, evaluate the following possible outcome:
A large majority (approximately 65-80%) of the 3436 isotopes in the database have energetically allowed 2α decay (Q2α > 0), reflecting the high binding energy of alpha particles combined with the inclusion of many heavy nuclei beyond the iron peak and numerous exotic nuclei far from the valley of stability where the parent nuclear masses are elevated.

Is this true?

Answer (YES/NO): NO